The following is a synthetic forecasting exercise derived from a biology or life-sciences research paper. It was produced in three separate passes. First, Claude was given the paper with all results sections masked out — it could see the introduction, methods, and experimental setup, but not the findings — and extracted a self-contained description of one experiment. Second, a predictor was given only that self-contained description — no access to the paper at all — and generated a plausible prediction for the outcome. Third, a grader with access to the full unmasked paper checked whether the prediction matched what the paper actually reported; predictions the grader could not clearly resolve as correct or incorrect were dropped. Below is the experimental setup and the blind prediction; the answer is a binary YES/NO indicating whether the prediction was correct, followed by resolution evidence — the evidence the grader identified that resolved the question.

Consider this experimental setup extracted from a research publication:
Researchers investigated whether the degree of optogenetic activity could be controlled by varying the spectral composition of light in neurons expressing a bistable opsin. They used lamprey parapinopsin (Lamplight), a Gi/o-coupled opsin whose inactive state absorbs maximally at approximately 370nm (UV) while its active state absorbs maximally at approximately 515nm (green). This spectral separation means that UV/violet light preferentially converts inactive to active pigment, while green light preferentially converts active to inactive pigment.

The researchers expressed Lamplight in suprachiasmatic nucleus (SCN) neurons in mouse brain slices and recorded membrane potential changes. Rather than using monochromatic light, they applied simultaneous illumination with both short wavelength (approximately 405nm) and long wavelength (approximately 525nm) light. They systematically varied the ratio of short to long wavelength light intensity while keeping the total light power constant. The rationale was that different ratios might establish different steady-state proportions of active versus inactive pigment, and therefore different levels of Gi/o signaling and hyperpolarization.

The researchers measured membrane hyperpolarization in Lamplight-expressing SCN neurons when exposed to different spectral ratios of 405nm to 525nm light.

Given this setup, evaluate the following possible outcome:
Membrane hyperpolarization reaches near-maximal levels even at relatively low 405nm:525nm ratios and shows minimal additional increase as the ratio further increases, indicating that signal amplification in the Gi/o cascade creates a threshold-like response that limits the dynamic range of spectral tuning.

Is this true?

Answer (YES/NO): NO